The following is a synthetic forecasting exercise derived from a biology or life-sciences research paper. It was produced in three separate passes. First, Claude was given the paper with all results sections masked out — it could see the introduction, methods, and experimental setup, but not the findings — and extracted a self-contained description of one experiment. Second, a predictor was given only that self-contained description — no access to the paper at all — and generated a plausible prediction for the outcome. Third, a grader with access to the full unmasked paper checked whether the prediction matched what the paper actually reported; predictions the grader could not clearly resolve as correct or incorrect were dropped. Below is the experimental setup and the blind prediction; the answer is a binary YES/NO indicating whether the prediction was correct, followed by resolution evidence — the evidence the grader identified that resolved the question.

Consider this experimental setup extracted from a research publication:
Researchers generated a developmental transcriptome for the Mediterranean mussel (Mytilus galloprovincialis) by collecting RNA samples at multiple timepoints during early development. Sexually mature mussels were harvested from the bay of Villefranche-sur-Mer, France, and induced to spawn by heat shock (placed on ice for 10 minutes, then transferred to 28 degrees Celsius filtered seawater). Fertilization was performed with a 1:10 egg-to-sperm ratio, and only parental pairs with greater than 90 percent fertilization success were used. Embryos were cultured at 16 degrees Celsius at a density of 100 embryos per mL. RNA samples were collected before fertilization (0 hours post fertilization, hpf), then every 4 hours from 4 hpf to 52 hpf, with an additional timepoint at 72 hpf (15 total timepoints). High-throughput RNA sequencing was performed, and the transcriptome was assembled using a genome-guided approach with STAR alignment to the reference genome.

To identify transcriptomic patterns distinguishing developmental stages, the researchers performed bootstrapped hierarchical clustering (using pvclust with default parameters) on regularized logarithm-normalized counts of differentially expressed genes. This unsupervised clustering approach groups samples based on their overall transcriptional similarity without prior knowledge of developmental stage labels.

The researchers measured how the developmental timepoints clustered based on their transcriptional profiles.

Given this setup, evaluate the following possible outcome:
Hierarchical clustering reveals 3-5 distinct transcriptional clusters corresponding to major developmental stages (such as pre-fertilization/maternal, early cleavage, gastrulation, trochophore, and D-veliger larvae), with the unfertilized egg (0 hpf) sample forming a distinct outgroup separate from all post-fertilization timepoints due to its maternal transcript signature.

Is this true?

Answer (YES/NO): NO